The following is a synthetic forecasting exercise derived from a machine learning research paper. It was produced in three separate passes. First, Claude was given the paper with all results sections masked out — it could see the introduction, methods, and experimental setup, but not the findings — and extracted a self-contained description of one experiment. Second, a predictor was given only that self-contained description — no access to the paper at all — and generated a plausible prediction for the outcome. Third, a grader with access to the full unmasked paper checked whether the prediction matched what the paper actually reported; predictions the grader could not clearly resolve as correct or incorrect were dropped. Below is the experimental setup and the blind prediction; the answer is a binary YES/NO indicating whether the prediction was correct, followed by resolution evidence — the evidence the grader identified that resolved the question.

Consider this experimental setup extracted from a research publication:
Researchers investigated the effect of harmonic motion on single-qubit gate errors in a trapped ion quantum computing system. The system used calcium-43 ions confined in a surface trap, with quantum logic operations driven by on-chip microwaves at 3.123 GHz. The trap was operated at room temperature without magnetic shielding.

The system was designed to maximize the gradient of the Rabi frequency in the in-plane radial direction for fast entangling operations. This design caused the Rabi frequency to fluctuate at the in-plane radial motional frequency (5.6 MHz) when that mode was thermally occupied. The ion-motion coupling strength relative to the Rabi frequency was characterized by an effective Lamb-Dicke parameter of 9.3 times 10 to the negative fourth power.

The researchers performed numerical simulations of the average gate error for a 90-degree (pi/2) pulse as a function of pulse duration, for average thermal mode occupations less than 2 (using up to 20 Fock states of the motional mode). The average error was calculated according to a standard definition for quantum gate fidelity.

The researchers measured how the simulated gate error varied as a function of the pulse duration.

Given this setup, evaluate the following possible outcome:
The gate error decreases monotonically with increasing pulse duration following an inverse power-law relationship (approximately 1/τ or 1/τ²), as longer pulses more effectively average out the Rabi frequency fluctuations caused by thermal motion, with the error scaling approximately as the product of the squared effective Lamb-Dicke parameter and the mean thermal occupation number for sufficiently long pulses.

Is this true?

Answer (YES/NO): NO